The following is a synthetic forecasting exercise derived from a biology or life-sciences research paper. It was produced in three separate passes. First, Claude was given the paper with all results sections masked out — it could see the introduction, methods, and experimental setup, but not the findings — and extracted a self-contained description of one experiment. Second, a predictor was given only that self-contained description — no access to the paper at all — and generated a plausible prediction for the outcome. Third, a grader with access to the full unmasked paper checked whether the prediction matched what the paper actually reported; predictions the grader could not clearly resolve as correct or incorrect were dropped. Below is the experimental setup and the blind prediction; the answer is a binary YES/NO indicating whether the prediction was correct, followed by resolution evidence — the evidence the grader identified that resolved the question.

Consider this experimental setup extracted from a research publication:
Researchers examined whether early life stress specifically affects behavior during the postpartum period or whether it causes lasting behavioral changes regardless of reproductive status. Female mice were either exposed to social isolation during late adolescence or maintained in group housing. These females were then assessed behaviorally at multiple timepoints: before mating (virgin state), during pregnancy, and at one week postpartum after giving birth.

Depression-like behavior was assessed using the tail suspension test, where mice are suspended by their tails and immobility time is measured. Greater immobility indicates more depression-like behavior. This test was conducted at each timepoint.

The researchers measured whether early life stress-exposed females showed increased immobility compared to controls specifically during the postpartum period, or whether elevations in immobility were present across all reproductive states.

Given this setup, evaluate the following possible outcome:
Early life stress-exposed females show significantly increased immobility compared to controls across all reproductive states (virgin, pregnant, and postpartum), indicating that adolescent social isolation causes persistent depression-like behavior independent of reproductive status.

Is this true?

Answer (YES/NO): NO